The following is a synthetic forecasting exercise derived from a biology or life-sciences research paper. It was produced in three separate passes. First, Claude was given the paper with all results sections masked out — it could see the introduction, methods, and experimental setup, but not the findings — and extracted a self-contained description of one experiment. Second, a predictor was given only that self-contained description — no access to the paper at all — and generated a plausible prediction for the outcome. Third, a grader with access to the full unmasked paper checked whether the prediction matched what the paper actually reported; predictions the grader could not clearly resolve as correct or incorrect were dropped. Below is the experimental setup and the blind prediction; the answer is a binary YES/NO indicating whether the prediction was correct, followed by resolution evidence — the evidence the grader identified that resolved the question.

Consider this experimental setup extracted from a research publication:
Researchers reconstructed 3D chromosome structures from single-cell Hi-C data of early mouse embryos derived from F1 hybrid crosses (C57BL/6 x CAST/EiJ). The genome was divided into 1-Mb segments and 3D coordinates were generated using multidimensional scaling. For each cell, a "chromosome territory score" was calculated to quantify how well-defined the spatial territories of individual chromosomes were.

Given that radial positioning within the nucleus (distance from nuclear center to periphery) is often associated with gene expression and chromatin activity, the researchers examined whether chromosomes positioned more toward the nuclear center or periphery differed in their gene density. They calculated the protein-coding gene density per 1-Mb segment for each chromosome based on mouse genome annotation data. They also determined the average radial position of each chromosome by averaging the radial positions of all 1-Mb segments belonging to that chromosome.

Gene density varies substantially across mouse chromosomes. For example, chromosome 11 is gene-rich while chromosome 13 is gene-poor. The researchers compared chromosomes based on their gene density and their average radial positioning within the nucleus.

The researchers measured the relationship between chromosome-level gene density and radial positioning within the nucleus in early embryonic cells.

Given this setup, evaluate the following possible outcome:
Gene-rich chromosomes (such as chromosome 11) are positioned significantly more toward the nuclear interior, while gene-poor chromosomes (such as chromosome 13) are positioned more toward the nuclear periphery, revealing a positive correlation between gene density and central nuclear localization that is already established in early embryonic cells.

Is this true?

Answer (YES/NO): NO